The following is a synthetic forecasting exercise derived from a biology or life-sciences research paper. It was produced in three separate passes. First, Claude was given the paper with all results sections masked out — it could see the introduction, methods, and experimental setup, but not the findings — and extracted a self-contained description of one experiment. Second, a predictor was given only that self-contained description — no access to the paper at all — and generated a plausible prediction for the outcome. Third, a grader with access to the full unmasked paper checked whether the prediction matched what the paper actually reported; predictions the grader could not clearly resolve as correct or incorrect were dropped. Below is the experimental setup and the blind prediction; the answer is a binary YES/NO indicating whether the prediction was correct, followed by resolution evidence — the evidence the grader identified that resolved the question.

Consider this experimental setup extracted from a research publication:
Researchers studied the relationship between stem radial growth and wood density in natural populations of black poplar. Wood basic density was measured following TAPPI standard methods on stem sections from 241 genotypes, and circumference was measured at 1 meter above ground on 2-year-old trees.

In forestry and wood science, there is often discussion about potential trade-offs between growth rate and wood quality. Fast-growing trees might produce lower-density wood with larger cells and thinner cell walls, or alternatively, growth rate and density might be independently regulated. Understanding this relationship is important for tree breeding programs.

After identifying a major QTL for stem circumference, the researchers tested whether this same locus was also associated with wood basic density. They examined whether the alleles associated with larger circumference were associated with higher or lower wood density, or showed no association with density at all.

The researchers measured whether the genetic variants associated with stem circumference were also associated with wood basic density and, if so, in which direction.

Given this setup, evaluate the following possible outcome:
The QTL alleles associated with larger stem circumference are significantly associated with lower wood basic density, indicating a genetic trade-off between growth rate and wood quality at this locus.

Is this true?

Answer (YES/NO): YES